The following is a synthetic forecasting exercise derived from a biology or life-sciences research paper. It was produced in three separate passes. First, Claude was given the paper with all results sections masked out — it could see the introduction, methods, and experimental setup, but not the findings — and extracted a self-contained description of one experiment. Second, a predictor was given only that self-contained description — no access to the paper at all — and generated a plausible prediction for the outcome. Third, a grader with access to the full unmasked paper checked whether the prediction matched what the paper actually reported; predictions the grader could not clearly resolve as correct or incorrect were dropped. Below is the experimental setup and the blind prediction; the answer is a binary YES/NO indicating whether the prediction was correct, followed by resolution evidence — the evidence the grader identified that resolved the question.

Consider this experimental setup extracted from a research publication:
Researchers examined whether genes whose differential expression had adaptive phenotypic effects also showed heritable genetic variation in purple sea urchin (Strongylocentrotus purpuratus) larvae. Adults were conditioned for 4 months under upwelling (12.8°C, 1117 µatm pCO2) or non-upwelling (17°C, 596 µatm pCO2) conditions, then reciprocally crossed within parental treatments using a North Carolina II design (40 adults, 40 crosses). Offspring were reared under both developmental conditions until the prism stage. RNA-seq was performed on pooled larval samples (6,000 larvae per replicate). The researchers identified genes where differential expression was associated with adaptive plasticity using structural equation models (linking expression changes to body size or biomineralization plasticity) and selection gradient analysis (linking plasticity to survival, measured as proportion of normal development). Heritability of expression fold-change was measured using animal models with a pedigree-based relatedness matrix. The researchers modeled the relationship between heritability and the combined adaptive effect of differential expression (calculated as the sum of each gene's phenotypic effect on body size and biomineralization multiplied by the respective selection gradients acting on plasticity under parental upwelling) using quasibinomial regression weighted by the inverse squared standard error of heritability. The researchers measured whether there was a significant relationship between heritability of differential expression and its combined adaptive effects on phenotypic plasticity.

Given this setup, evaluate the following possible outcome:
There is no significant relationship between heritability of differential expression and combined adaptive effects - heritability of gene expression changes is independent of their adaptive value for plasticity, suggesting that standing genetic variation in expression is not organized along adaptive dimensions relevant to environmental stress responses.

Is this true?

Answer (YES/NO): NO